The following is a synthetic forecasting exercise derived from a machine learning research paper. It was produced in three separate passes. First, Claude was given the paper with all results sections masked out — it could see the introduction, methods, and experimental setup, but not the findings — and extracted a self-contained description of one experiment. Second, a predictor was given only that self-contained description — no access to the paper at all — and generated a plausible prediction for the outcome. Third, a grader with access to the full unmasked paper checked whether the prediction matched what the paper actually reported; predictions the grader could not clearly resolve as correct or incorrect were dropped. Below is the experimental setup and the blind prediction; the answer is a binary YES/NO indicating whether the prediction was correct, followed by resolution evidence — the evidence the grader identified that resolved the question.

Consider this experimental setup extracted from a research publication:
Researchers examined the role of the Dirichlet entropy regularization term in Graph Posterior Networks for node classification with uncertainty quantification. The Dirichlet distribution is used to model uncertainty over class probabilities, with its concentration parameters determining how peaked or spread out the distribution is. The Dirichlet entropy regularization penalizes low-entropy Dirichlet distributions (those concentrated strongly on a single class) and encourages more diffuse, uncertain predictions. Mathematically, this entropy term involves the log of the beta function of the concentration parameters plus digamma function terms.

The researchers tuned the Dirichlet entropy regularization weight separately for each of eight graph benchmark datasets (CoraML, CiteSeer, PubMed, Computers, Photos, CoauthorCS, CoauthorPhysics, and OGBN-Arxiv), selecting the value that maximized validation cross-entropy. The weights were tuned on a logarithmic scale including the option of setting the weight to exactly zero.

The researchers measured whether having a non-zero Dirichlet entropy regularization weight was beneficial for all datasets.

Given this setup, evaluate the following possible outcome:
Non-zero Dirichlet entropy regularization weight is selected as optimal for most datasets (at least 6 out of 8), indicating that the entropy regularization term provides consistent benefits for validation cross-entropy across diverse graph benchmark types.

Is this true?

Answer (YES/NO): YES